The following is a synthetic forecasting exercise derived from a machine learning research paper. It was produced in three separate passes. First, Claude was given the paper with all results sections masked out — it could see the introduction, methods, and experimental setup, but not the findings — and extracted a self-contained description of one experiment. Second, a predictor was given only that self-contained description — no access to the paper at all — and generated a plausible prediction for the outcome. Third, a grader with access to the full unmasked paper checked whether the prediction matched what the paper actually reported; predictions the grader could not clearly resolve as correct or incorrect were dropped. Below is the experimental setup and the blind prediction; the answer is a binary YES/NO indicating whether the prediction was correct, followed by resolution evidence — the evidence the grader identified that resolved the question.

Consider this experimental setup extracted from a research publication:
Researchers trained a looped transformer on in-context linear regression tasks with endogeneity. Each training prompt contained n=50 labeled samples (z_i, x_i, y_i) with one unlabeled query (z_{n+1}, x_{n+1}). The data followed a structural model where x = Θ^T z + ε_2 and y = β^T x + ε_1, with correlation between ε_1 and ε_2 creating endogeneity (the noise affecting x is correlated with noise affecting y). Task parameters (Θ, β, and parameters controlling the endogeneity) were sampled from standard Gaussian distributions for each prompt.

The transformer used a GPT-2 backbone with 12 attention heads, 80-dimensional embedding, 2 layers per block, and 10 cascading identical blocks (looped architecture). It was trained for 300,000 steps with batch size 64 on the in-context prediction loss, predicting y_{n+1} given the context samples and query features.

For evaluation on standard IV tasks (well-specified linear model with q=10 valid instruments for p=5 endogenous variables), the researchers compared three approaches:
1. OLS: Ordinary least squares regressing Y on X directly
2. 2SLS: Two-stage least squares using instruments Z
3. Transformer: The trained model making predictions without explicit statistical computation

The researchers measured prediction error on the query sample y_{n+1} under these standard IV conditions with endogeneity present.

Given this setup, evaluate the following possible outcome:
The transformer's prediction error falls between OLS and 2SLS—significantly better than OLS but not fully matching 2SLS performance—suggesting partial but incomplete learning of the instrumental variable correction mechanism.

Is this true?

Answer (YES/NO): NO